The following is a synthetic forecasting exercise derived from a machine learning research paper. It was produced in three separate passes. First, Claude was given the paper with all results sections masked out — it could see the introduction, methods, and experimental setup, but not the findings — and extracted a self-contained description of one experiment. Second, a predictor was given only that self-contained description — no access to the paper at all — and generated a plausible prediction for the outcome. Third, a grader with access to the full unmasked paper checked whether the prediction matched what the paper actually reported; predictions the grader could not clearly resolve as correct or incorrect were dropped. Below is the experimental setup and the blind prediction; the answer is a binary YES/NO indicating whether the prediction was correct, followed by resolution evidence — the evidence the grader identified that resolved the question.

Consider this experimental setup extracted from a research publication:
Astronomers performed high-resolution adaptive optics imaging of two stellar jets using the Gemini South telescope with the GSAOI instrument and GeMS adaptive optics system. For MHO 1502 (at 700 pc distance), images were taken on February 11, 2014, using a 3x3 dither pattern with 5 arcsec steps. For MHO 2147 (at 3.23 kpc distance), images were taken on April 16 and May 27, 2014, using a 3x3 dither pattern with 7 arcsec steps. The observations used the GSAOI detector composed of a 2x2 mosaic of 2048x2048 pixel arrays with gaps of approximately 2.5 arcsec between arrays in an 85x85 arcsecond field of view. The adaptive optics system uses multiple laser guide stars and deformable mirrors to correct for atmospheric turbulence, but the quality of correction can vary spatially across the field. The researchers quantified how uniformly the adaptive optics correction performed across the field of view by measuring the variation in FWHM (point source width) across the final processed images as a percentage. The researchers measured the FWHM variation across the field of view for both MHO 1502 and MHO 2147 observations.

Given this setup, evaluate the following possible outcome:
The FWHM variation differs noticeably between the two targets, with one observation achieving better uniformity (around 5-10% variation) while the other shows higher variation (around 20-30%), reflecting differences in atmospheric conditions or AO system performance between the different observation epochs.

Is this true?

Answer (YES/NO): NO